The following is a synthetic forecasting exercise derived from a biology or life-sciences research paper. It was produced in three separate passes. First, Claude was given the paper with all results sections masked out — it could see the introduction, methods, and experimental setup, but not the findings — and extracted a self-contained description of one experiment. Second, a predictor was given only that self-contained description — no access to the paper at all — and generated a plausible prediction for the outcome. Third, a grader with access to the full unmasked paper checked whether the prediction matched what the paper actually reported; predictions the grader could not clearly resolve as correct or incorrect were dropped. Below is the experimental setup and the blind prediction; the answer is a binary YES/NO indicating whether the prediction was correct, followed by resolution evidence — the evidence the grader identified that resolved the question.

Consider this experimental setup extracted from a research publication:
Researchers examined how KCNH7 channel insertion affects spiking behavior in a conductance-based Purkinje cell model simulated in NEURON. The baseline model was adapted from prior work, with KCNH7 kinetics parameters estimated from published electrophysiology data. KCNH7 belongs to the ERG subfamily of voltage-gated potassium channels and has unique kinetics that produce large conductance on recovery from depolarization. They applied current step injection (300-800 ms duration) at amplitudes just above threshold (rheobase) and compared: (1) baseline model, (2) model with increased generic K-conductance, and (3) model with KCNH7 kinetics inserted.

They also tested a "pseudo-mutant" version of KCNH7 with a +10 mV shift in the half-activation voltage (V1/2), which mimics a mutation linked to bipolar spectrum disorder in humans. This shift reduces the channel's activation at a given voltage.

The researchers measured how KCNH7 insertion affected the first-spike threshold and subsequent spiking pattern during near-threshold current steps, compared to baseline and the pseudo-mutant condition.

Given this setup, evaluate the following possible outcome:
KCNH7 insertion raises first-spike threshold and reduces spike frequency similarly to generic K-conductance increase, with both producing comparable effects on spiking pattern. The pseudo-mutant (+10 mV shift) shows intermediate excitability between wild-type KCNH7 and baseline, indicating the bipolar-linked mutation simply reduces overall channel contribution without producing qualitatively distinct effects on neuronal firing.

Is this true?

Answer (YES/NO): NO